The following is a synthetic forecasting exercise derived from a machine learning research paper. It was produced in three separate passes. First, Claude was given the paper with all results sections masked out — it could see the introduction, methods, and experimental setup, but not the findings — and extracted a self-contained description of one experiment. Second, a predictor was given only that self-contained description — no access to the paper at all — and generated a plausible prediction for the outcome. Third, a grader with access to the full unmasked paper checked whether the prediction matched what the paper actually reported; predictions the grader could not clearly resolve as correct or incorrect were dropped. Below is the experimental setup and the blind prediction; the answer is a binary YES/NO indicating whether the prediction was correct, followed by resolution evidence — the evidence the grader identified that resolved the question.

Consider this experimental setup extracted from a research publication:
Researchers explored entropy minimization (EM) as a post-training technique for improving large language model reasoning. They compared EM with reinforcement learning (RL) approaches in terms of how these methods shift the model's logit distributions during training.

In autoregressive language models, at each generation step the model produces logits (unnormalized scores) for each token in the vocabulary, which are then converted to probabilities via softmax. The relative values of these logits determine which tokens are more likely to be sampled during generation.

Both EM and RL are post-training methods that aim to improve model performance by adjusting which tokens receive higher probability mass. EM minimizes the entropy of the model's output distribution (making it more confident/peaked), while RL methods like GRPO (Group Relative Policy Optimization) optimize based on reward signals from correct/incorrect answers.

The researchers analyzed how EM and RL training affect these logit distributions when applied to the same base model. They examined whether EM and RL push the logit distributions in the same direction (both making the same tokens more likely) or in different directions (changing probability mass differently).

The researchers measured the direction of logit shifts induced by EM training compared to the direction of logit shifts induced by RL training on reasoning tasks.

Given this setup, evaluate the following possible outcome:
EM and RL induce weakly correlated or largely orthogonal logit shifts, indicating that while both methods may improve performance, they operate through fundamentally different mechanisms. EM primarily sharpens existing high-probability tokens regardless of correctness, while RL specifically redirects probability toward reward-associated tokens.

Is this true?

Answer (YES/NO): NO